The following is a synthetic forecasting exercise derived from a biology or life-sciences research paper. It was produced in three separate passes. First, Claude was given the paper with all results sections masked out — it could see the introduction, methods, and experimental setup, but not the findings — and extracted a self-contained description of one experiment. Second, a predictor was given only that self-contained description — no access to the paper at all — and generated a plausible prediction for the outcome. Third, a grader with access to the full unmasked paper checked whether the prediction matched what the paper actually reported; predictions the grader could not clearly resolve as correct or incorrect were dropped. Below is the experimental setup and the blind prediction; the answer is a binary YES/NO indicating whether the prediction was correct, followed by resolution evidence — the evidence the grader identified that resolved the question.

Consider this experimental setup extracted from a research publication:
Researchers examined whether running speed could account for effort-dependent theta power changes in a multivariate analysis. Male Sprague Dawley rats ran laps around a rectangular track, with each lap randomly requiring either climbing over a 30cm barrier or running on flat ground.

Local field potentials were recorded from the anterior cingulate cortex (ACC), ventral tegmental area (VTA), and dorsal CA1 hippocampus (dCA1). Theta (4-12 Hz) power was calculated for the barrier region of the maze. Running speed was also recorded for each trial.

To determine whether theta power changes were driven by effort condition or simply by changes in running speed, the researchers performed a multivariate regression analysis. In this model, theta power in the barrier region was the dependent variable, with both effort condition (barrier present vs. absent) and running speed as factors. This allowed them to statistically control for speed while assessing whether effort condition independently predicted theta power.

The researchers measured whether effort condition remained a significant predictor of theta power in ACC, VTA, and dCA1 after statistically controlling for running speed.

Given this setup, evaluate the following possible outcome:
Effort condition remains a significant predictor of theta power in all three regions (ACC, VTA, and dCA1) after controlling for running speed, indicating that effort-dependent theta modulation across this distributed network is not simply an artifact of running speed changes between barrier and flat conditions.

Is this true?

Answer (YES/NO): NO